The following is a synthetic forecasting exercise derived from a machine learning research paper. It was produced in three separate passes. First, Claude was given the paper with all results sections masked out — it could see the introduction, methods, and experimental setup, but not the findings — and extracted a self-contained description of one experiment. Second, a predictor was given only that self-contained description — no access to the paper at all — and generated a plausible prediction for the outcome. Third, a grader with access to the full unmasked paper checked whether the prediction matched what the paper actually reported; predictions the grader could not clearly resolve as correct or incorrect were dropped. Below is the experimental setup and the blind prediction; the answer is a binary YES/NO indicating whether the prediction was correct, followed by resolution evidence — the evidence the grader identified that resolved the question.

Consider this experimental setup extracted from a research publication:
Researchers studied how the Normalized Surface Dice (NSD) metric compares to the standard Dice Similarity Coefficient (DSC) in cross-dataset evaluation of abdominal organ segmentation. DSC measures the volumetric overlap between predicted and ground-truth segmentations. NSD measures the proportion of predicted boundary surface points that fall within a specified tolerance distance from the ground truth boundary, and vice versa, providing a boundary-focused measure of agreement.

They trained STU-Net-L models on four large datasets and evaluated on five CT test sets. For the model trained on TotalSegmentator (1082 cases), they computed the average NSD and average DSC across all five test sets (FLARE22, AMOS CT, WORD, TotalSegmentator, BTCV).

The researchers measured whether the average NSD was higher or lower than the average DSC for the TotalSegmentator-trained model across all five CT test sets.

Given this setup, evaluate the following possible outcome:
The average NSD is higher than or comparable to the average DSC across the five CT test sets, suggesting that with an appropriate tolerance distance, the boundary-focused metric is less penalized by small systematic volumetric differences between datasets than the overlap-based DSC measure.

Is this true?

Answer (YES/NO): YES